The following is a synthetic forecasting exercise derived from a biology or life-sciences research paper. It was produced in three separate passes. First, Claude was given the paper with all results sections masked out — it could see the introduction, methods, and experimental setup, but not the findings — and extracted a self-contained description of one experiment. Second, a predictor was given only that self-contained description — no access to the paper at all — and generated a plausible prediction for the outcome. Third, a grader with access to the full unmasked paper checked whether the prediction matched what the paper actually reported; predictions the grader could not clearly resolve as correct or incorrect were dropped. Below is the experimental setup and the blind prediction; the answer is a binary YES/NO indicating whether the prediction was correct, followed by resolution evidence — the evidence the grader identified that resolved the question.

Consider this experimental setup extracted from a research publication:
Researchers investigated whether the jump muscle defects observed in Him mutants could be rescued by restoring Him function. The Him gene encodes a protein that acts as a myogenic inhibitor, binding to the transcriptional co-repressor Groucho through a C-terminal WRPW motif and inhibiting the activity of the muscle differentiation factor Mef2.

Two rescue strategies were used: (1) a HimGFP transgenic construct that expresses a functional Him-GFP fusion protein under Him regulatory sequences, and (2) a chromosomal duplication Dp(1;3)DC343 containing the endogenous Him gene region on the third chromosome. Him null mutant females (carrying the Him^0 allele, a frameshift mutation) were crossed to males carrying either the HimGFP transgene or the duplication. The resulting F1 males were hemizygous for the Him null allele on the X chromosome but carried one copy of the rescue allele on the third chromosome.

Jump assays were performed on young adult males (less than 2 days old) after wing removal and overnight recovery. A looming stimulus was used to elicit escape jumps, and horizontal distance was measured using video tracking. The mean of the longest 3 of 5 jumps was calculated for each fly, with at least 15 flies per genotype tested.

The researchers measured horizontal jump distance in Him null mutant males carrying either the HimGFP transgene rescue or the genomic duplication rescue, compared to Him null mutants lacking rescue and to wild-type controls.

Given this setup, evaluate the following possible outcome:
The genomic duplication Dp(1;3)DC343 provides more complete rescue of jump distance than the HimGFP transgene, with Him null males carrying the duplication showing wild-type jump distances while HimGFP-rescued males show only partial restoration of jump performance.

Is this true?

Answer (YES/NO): NO